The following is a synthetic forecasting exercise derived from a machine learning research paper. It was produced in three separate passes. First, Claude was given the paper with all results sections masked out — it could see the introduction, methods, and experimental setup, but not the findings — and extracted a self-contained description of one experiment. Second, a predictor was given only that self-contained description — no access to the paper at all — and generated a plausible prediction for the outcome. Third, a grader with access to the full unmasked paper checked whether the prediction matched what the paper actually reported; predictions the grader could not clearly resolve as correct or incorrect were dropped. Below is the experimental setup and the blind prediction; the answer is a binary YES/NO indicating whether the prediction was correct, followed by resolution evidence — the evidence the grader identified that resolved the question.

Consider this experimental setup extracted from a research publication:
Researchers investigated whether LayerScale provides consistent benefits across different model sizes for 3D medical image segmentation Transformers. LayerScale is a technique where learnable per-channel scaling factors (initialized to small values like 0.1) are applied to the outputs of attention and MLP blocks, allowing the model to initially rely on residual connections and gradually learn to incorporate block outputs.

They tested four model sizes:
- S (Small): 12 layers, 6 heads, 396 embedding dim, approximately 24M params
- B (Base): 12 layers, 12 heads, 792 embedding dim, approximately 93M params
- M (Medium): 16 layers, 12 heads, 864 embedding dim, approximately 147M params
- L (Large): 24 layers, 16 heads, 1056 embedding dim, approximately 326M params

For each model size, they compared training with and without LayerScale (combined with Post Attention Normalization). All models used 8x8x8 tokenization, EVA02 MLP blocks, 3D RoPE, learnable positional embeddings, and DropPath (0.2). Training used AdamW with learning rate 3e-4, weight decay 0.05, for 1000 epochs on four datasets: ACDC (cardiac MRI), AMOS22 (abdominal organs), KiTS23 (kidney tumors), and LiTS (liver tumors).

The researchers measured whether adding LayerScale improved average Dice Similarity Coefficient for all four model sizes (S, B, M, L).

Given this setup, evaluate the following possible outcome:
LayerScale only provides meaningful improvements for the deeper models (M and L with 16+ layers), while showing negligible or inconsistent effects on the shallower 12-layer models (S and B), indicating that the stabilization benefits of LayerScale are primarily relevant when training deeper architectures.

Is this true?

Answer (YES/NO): NO